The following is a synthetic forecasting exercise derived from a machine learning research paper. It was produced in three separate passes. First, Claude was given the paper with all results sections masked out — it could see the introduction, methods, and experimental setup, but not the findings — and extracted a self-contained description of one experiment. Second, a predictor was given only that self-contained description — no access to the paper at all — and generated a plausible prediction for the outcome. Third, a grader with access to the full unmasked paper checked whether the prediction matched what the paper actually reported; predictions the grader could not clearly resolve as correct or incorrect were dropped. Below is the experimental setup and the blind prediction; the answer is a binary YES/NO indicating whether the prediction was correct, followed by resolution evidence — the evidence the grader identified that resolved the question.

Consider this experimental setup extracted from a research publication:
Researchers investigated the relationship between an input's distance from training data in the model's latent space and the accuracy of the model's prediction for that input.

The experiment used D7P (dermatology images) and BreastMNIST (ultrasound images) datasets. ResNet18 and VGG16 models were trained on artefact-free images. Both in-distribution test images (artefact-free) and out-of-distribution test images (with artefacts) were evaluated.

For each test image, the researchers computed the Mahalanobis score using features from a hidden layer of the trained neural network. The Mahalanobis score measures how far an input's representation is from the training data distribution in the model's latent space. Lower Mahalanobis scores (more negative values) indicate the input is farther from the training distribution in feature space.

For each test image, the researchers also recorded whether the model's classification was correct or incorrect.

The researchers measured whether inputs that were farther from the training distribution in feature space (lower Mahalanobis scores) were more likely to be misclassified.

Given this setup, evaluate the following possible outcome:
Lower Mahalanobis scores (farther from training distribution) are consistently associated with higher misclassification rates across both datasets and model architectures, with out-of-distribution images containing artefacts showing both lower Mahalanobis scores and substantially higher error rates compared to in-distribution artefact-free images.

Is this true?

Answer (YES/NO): NO